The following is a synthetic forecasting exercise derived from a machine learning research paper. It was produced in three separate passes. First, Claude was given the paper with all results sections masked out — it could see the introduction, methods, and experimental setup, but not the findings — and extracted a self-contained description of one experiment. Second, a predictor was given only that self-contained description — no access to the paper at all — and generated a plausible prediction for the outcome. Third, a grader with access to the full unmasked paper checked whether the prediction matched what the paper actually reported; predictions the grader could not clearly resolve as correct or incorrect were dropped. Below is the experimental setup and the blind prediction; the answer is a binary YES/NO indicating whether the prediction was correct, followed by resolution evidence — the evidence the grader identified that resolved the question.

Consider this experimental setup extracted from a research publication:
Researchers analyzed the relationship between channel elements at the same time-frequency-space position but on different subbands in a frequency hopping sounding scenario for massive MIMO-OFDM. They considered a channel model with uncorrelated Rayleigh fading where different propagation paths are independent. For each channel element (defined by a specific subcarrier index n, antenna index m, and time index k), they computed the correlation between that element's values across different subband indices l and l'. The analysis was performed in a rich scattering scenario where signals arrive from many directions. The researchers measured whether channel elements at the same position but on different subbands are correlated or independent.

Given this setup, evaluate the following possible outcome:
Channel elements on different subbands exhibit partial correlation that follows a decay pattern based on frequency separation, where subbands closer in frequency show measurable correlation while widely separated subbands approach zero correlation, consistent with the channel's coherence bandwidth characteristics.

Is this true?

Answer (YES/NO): NO